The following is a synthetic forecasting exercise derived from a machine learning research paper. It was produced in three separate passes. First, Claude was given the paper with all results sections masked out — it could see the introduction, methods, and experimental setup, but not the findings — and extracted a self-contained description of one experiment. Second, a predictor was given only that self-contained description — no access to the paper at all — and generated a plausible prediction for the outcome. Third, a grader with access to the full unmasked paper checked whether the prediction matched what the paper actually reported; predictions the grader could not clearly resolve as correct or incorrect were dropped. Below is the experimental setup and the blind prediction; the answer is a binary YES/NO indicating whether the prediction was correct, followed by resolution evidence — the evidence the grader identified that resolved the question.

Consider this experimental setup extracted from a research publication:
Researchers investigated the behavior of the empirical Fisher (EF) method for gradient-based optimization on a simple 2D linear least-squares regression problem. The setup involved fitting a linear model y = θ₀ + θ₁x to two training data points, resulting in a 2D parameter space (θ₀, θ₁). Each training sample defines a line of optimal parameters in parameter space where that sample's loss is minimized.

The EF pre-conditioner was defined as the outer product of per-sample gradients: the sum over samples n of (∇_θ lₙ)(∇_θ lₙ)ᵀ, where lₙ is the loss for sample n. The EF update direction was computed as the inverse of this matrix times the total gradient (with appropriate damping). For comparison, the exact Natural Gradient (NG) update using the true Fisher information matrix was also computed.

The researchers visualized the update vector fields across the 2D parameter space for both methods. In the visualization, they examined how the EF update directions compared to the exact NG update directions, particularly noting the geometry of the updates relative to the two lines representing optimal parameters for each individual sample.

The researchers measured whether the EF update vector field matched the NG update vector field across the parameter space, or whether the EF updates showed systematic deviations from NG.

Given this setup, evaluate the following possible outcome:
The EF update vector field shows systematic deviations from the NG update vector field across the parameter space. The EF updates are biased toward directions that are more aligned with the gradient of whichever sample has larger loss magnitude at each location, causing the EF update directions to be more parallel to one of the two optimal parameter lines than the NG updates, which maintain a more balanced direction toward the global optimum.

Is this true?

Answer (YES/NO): NO